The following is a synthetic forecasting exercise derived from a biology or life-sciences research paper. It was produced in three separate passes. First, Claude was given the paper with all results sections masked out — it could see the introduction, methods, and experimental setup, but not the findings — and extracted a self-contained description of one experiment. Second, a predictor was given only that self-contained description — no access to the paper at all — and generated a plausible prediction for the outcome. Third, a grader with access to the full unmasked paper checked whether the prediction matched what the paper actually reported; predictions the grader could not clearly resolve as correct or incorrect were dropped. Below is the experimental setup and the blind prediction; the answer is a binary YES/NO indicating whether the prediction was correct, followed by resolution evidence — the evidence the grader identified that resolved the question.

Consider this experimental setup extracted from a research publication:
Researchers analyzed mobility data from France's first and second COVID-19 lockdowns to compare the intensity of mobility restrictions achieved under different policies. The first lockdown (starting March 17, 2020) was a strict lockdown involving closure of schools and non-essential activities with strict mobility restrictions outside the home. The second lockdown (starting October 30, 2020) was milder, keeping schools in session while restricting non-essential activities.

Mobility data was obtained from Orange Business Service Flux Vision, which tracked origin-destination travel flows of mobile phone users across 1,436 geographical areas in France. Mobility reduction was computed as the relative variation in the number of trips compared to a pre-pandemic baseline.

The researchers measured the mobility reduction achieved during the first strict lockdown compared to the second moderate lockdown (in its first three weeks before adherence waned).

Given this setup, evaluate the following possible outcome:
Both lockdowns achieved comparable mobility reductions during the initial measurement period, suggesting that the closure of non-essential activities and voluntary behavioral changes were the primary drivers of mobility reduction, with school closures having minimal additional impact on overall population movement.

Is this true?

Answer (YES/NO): NO